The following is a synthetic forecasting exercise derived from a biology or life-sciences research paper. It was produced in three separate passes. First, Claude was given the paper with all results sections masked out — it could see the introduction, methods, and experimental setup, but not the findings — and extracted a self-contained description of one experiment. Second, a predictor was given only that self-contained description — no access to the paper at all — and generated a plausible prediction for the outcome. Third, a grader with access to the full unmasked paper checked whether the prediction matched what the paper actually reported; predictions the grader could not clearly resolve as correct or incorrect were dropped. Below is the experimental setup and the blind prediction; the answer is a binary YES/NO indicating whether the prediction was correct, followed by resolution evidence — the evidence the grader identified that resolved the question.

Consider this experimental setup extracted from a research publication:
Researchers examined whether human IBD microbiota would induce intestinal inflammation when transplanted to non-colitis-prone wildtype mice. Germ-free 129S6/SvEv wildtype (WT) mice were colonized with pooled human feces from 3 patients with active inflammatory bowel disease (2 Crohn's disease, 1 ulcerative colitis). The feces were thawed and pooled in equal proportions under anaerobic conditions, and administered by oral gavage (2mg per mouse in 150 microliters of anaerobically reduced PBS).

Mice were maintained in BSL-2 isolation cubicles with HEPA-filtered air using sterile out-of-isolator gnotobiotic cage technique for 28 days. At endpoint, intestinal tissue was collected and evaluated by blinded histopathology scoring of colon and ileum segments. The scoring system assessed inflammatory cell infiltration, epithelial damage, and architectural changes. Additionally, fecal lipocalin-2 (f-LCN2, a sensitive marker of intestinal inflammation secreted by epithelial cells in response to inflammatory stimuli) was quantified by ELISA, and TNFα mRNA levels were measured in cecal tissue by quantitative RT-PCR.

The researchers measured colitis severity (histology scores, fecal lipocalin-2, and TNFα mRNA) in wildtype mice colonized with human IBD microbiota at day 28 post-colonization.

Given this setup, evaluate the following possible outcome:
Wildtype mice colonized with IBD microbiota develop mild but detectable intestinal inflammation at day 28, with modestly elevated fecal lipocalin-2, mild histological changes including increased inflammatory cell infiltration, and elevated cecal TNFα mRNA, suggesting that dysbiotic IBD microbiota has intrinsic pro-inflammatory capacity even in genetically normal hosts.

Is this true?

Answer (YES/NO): NO